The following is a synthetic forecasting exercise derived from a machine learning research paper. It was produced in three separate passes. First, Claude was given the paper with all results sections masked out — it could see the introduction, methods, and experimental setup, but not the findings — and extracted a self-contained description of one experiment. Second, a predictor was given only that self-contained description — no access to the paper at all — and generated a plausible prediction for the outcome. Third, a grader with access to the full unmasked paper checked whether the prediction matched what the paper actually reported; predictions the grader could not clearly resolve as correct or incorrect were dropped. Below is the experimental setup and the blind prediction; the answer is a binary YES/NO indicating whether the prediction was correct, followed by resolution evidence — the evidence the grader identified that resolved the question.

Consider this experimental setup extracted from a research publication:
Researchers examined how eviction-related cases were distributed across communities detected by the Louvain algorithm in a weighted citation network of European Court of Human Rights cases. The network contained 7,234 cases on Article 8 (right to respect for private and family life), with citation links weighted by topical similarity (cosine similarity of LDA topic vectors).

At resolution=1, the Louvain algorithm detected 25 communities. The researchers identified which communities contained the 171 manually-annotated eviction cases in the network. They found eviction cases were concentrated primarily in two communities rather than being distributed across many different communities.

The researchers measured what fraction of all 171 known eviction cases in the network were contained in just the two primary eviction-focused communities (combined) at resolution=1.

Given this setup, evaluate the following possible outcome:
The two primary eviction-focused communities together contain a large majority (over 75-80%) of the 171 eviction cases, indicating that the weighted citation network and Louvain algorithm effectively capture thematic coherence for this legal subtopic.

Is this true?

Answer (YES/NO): YES